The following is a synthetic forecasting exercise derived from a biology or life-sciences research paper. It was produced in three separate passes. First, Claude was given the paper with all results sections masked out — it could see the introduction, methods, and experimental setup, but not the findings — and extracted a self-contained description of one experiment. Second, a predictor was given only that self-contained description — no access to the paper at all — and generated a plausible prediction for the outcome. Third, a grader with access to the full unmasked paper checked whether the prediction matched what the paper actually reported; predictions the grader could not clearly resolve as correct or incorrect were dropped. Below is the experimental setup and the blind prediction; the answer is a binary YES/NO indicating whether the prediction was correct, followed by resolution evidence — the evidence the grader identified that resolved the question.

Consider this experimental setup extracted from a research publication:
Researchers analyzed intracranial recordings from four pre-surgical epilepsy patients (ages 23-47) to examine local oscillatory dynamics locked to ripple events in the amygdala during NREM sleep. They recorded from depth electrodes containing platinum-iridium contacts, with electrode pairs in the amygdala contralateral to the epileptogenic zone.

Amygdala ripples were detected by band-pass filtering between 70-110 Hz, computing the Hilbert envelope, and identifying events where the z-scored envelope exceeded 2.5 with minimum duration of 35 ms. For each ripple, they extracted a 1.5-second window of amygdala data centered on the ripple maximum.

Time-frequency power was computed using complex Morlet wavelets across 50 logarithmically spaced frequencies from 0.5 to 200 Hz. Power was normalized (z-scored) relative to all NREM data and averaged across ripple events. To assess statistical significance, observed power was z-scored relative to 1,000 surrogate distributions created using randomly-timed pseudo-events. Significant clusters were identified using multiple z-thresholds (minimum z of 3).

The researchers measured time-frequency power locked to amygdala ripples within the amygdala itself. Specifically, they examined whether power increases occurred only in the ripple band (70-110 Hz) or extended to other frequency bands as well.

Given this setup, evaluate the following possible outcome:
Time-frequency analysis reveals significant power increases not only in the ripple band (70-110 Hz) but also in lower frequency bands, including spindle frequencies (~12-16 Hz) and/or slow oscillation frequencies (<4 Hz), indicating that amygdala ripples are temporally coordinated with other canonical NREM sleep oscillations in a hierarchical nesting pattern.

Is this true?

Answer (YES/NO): YES